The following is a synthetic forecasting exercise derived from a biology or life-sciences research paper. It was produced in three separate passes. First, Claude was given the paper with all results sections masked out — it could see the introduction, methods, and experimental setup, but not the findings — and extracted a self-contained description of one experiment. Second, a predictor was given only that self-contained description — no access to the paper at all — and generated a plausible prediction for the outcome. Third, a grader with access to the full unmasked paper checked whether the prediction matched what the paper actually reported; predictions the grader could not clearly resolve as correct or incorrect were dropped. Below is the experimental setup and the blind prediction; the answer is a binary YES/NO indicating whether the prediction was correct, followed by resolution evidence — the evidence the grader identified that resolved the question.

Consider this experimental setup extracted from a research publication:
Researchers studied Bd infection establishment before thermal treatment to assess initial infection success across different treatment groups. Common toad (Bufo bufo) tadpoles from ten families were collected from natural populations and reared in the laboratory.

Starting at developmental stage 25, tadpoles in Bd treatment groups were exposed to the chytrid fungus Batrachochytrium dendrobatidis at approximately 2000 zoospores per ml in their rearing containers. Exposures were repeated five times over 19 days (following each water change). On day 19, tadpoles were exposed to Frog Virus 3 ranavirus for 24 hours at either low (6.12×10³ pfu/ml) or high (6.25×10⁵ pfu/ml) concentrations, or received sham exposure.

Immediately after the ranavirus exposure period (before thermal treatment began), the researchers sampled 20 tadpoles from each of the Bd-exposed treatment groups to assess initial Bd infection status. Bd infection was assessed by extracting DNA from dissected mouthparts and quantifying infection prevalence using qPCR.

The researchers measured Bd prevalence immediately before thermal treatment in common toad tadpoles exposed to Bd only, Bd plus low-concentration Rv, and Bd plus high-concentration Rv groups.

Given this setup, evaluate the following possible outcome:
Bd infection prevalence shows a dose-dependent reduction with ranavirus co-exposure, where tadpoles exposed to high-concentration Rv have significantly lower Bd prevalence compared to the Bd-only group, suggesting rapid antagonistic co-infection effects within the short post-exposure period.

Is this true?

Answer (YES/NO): NO